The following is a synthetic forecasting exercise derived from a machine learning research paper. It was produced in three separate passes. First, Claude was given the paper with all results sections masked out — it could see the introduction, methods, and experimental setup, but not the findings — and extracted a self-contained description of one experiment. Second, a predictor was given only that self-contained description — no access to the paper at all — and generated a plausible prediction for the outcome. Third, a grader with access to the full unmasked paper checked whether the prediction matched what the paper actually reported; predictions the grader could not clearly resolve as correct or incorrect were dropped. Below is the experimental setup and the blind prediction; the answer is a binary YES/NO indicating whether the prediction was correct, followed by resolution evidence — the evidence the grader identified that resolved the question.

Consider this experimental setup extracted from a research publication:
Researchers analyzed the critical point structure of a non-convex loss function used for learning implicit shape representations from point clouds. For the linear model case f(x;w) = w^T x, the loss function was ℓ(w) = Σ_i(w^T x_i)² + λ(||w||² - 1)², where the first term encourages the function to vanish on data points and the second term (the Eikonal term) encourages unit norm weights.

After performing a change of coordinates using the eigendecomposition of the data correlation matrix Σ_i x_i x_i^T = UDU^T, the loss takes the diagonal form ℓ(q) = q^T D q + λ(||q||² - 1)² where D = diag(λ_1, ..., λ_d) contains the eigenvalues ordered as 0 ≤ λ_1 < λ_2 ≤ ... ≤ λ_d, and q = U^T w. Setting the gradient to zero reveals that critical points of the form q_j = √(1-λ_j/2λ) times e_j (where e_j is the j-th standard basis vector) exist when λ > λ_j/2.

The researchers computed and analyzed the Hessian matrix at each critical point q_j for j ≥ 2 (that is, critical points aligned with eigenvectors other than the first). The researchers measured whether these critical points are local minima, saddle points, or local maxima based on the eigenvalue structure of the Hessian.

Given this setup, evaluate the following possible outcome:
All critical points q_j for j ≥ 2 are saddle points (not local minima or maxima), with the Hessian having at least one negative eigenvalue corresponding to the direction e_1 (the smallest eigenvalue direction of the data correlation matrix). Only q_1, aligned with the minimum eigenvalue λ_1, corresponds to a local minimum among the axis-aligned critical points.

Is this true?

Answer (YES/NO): NO